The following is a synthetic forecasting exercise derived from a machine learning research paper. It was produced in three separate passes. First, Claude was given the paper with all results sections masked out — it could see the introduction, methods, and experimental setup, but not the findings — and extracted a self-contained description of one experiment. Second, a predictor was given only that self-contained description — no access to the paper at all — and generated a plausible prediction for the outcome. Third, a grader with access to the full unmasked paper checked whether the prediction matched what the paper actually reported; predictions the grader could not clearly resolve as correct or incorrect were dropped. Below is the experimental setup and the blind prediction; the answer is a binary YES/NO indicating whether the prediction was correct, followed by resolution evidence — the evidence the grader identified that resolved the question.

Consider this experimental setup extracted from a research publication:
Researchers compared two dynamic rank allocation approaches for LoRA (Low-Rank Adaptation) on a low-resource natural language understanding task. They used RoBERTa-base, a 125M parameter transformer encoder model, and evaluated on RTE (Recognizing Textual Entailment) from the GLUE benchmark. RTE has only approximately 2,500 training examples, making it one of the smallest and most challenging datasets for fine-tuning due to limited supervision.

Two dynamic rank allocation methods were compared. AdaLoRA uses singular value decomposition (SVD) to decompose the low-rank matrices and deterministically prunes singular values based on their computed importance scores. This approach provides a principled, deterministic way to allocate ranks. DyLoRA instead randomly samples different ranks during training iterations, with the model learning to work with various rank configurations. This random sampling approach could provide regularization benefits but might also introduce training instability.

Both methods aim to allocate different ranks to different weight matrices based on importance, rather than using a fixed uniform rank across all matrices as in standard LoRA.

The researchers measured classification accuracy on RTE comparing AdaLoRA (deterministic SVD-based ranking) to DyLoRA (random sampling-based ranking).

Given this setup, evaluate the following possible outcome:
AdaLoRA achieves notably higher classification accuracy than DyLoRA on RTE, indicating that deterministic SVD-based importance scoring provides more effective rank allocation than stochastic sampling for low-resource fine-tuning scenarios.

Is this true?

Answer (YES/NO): NO